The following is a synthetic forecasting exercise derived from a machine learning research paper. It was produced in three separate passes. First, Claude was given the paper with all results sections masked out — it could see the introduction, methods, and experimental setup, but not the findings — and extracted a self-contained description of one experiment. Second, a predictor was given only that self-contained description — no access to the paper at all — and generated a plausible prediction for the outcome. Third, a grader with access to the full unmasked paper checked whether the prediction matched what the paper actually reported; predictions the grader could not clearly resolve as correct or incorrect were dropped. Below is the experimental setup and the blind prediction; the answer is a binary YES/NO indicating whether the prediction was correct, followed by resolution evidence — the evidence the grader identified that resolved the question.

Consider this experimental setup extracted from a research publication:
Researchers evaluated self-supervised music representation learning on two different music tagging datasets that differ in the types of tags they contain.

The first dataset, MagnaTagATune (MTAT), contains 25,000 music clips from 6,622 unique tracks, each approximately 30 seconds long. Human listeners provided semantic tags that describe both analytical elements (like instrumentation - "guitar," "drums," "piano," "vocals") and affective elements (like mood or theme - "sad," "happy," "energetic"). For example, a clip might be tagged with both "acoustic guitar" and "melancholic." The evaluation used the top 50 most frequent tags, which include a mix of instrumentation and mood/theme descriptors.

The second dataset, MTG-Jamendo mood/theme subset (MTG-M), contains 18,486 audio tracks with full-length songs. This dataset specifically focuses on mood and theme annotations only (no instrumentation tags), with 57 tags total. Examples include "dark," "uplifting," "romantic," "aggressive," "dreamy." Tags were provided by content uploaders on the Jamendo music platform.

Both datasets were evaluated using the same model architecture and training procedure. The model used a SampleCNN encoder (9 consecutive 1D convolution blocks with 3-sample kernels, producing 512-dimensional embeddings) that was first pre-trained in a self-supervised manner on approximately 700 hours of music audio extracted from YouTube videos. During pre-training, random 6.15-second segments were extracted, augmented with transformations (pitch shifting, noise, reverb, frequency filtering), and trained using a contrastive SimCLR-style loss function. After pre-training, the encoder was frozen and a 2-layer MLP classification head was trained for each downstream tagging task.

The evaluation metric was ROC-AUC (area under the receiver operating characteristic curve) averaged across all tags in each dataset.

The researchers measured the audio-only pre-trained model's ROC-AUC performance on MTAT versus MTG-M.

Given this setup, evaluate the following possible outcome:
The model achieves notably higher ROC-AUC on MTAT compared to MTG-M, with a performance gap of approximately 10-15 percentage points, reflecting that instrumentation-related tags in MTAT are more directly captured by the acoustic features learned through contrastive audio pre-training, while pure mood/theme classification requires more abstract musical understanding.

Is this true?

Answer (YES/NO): NO